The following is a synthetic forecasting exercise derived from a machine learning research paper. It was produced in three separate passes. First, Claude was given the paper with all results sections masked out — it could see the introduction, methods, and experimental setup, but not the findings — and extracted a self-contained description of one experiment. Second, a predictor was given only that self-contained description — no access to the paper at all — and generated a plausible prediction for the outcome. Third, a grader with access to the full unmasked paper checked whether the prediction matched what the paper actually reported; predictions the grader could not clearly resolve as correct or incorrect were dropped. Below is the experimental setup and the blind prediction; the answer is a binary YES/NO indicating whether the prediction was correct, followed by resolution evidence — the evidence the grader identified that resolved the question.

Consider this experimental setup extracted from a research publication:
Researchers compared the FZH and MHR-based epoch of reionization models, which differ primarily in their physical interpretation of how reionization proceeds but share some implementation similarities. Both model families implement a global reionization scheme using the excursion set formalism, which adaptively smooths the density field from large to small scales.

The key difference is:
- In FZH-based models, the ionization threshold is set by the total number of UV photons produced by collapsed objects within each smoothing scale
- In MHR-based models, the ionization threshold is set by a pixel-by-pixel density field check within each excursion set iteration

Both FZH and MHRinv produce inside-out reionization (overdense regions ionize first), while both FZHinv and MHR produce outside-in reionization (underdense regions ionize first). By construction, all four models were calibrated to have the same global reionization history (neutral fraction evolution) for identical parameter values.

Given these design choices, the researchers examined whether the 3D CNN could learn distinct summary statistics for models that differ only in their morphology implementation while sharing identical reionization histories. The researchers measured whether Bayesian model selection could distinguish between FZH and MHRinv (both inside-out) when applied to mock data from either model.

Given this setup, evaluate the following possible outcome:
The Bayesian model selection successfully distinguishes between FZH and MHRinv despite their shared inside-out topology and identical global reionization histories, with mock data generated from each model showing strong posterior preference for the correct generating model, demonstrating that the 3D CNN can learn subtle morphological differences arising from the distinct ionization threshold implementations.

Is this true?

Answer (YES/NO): YES